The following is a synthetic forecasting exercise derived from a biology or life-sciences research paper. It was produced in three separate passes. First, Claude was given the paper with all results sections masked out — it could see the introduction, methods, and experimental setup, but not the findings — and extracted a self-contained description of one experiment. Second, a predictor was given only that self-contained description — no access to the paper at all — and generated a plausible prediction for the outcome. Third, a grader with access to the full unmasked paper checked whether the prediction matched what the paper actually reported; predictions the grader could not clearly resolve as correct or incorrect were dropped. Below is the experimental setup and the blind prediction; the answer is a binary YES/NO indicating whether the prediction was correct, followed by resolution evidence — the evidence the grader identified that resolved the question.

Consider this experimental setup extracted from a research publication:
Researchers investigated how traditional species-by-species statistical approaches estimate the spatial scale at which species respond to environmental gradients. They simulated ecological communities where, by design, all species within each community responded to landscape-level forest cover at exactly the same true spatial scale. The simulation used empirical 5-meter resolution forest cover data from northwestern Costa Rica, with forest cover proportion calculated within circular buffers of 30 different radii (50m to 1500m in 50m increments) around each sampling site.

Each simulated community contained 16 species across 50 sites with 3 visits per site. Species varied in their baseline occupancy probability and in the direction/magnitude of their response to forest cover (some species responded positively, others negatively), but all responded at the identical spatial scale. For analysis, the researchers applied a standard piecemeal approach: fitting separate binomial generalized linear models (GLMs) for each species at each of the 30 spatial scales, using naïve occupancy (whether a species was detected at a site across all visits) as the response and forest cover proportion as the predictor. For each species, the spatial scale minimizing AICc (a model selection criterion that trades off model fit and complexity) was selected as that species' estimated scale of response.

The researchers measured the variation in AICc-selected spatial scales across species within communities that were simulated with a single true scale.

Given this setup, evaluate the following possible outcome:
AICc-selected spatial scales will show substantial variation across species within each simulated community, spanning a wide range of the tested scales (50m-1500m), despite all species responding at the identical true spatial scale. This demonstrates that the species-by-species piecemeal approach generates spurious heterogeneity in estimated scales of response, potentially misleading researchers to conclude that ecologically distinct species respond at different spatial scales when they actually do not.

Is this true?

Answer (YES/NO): YES